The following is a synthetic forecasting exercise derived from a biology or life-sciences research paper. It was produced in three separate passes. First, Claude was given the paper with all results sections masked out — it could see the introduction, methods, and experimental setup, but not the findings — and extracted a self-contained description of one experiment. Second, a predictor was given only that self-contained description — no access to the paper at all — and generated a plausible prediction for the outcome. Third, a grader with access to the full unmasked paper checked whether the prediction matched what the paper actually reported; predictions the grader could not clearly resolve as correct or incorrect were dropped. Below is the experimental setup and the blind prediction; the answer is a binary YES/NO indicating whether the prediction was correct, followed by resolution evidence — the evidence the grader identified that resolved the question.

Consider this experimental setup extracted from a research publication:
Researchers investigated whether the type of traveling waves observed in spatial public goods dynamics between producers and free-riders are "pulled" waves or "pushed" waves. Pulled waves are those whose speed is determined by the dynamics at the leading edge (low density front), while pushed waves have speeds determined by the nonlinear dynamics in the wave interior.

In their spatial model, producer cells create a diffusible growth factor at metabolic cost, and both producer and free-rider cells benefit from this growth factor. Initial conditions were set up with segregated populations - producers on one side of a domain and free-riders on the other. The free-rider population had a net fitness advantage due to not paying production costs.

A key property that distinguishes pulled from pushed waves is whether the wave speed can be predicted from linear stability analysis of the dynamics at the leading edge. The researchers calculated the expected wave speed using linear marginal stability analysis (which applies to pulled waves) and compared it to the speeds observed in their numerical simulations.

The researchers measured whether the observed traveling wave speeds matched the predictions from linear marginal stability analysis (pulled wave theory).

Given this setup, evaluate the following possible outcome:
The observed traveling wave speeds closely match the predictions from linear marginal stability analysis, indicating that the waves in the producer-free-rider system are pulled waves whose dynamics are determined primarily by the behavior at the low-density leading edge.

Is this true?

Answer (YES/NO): YES